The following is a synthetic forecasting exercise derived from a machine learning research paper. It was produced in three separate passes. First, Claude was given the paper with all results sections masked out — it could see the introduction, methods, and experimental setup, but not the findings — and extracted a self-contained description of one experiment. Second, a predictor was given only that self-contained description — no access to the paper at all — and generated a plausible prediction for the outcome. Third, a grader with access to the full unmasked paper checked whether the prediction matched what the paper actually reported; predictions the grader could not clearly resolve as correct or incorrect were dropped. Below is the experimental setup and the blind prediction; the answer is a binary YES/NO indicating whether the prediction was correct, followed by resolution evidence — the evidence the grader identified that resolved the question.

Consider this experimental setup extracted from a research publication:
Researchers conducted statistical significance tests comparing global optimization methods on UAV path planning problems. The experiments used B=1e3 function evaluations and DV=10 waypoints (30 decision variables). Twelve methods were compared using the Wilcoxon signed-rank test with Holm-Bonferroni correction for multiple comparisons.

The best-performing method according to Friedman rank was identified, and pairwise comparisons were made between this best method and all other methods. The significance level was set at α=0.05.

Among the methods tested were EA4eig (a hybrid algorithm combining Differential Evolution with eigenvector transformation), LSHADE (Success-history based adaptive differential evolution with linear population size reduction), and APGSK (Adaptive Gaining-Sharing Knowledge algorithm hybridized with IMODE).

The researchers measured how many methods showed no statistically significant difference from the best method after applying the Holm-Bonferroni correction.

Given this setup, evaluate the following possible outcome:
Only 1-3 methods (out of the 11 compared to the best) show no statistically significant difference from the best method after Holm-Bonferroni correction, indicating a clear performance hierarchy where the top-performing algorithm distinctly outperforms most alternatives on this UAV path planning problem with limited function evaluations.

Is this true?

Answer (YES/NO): NO